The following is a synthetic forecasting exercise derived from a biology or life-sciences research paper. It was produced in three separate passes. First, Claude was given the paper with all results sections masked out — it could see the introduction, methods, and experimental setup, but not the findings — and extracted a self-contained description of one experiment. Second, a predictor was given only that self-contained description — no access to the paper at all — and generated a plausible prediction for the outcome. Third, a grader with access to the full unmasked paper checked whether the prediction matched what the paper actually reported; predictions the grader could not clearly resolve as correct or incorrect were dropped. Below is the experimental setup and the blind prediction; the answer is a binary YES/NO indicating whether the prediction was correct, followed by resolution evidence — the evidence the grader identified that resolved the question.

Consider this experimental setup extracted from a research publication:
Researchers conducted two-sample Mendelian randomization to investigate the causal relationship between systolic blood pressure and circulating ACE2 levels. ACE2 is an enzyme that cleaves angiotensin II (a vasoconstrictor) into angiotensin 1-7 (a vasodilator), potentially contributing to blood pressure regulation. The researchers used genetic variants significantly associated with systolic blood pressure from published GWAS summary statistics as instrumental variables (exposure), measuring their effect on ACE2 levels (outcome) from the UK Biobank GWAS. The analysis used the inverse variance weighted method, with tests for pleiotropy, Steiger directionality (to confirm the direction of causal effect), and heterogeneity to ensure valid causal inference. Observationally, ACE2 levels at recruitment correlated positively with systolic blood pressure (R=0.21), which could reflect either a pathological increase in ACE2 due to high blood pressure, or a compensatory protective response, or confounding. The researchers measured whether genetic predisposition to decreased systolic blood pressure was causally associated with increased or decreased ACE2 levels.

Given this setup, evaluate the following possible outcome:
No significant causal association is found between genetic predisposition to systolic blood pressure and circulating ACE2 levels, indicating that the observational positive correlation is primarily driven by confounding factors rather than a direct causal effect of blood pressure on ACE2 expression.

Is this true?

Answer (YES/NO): NO